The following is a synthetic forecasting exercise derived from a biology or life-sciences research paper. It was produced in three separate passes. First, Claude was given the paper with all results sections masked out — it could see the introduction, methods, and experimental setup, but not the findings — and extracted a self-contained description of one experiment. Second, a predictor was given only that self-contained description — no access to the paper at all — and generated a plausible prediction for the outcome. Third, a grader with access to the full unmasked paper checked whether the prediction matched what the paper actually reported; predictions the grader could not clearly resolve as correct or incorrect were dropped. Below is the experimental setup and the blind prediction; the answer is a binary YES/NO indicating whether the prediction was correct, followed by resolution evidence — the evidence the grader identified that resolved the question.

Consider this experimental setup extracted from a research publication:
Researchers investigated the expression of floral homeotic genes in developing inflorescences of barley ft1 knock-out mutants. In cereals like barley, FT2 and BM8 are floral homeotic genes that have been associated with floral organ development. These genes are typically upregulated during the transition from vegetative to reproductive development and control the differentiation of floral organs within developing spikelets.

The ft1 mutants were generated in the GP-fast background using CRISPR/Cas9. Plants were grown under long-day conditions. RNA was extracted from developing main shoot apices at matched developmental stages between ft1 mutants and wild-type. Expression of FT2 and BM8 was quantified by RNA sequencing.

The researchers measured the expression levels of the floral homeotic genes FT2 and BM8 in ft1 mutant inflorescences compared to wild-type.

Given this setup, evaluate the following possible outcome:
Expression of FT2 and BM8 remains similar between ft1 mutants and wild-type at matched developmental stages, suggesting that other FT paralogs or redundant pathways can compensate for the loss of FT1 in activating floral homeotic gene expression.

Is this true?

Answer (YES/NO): NO